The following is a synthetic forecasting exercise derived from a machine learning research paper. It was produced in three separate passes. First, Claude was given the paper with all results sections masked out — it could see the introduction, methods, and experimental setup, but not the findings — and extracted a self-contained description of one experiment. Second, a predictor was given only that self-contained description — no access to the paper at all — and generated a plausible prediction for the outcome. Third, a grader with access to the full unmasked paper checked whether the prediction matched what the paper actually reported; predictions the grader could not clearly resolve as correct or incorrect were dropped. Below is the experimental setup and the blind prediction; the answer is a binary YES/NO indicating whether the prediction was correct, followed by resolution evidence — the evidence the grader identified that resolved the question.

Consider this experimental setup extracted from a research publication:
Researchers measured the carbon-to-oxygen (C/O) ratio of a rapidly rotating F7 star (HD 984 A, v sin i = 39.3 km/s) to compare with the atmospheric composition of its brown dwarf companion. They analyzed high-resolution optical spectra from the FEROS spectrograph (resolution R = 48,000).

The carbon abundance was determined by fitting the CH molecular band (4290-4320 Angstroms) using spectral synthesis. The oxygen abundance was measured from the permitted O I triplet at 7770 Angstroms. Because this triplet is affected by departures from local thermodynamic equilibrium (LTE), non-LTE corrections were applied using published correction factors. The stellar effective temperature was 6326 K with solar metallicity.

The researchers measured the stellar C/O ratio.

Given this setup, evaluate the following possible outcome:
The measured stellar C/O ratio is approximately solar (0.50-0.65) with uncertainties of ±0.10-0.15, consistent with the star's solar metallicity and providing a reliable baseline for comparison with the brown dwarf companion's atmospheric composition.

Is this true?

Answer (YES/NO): NO